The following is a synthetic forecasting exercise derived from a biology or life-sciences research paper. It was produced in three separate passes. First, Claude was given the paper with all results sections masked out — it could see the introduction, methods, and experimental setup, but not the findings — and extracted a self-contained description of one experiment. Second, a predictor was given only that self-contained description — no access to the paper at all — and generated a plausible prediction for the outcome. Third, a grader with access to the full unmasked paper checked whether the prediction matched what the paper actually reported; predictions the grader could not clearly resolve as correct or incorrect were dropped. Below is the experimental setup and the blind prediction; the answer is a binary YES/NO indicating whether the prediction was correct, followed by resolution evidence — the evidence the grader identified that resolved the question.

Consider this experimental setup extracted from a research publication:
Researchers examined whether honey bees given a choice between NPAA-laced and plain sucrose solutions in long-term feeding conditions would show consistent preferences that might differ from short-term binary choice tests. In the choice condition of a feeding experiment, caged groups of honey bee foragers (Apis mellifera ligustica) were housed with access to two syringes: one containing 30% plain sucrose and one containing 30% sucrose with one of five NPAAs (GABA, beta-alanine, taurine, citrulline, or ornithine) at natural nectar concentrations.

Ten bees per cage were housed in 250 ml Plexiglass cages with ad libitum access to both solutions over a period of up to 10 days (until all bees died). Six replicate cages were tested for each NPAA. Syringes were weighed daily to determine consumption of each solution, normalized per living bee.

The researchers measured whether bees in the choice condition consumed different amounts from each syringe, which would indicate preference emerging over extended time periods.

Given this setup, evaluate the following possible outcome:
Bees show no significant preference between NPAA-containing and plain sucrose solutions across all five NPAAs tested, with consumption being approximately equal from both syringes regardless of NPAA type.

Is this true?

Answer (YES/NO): YES